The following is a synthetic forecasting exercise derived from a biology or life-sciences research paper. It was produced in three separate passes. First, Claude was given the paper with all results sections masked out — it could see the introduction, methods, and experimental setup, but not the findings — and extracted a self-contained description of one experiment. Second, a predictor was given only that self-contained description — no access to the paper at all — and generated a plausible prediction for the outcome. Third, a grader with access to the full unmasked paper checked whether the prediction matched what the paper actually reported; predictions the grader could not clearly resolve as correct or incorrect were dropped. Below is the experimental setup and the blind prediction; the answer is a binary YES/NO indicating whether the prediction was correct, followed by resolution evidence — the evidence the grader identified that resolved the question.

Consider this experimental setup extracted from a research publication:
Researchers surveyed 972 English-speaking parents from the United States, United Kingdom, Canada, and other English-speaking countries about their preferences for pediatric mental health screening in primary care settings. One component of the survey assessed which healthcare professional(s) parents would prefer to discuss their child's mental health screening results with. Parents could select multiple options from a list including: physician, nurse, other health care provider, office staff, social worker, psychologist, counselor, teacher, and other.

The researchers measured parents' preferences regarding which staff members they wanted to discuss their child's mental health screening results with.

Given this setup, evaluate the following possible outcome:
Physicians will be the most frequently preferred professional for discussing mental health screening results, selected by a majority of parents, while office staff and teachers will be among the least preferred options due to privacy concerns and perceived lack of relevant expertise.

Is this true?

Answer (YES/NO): NO